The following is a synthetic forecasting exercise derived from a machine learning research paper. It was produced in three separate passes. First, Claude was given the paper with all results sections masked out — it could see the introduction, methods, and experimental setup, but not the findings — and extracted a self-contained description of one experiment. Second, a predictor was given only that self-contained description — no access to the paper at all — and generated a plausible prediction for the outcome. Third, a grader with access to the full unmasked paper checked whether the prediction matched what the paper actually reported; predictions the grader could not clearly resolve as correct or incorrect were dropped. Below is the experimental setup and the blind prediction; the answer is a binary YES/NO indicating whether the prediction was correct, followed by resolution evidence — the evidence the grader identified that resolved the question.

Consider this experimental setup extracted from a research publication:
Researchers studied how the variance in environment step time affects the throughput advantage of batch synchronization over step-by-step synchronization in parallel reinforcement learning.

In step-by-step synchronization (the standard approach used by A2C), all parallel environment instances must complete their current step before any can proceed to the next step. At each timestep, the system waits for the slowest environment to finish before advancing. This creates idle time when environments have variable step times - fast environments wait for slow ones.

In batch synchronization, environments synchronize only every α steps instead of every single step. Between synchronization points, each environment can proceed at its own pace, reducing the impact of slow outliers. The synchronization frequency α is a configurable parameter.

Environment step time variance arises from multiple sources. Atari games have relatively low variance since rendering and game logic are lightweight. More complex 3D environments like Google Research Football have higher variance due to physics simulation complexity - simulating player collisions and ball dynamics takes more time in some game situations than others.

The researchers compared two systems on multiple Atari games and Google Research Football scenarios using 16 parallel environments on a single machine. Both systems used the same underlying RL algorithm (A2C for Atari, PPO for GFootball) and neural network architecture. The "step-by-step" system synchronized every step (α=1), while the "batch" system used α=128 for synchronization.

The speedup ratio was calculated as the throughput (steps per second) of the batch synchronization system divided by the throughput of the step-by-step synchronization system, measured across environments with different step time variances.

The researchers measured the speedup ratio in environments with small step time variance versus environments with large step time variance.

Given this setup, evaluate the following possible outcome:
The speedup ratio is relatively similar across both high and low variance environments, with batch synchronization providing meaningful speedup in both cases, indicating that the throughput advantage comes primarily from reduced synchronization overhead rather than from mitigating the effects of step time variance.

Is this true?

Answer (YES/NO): NO